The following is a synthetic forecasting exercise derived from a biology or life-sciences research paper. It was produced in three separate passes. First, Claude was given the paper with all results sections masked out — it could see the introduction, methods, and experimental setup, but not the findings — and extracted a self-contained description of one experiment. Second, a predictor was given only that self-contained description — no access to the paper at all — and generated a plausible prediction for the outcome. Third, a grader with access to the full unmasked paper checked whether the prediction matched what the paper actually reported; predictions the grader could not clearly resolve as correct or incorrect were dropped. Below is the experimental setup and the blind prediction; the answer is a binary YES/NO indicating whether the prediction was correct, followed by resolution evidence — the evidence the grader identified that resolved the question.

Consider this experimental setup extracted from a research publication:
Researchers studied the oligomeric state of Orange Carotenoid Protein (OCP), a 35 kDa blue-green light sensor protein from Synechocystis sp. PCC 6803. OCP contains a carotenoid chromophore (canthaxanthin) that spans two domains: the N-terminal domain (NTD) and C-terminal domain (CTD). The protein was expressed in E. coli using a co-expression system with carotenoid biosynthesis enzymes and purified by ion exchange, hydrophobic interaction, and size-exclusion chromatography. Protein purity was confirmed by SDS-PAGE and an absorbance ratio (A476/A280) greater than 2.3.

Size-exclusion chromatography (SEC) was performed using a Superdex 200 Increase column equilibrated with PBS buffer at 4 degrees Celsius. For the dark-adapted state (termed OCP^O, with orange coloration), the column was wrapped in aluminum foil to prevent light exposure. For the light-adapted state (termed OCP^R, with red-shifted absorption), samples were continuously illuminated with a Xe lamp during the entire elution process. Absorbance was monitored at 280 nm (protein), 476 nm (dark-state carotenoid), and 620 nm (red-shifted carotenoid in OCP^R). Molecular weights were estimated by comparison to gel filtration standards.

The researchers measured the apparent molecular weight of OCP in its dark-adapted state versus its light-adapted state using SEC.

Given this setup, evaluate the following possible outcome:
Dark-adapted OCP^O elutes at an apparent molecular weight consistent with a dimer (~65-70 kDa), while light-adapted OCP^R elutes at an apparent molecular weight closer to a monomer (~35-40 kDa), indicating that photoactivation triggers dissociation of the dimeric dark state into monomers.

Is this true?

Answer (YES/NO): NO